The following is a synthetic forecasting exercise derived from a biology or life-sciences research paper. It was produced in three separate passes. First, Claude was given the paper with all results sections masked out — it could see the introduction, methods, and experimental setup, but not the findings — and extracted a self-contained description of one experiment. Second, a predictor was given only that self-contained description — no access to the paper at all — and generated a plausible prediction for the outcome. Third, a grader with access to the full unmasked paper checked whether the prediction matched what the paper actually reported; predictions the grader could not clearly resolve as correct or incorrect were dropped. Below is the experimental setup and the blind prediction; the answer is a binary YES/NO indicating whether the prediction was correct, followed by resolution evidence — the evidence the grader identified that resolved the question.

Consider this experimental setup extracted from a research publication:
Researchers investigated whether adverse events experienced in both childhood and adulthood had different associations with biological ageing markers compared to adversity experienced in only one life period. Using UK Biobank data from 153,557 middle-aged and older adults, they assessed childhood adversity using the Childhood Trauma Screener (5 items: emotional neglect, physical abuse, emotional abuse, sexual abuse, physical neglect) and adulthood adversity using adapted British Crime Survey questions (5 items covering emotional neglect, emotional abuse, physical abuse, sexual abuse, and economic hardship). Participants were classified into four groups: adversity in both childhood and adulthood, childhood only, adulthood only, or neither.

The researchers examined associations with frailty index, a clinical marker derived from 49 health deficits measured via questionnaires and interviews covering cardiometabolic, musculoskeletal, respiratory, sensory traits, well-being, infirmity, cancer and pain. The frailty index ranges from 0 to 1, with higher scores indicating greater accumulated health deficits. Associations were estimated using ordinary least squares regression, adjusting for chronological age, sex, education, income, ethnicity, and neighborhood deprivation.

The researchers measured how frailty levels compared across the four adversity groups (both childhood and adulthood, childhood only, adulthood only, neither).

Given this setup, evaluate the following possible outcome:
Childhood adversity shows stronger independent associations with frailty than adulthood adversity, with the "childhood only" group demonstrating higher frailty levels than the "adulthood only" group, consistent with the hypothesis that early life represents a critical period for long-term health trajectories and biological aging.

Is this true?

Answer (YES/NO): YES